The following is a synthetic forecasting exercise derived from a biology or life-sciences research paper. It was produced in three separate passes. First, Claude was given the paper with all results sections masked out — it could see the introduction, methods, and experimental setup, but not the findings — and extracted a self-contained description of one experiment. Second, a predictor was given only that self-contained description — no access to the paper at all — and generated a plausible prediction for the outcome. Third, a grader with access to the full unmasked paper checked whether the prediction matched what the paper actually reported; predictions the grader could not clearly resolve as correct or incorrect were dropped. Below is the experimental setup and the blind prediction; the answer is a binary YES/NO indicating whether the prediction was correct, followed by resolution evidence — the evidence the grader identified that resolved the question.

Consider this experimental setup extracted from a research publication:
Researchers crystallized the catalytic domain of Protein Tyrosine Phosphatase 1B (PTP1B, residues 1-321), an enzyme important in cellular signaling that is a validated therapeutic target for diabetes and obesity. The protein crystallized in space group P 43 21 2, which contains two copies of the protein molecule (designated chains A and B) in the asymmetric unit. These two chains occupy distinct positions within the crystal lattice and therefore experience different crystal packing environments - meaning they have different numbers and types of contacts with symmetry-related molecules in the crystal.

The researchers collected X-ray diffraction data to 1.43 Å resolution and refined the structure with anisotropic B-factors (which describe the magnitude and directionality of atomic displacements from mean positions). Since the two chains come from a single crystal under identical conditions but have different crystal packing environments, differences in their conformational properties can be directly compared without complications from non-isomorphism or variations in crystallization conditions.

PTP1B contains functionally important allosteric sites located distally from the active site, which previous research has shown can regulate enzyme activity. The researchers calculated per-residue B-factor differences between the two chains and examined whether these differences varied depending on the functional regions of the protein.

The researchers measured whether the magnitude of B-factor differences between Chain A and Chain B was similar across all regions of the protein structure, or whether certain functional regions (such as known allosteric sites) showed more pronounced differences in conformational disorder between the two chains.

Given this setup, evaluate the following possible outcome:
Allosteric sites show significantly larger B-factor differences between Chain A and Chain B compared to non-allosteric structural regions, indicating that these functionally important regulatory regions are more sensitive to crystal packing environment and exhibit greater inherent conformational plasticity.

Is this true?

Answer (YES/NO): YES